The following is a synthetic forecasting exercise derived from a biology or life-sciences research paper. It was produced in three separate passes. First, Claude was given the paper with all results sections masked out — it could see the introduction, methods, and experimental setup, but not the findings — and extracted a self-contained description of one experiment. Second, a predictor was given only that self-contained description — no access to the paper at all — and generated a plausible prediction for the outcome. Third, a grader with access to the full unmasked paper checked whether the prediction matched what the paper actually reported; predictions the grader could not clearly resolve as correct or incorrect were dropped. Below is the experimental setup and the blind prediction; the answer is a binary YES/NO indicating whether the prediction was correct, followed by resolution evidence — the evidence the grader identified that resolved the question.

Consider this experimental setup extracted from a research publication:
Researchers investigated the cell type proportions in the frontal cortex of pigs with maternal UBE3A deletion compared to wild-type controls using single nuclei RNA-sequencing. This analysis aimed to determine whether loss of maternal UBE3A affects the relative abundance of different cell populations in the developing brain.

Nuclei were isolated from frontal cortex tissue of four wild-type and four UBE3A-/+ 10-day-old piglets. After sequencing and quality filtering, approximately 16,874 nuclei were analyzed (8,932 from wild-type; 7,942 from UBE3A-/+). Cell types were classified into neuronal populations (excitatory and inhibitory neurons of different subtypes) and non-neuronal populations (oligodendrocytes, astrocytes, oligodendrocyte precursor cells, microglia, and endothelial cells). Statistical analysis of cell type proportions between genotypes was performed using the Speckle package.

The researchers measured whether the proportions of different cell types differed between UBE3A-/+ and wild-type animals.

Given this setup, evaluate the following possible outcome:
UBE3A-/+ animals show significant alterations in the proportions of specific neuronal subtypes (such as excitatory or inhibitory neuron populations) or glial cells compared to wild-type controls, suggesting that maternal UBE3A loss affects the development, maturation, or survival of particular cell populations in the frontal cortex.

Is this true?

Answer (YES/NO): NO